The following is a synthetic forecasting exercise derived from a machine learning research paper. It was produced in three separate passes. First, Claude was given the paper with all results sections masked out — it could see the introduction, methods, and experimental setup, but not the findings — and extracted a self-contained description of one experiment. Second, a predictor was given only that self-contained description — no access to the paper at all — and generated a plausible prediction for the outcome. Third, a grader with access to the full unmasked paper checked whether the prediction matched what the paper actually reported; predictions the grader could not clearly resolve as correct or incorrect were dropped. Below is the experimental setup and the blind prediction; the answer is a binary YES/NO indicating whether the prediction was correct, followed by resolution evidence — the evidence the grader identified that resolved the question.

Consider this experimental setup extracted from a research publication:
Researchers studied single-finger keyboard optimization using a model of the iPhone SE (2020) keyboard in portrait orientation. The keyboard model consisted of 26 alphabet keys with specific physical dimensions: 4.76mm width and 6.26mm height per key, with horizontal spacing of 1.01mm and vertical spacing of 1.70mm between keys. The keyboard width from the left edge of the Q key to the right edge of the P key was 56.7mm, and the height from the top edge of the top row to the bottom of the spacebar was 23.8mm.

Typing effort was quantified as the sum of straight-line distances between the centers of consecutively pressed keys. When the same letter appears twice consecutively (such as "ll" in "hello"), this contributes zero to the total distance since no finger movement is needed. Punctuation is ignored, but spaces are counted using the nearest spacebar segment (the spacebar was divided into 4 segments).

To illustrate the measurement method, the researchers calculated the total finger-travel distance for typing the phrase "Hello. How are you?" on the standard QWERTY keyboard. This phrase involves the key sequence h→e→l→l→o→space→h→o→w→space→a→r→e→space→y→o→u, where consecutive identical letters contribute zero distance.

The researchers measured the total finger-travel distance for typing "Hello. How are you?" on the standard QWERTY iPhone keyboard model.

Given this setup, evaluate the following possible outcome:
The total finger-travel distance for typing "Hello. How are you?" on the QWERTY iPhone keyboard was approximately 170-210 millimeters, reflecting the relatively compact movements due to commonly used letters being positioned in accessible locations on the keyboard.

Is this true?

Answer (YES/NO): NO